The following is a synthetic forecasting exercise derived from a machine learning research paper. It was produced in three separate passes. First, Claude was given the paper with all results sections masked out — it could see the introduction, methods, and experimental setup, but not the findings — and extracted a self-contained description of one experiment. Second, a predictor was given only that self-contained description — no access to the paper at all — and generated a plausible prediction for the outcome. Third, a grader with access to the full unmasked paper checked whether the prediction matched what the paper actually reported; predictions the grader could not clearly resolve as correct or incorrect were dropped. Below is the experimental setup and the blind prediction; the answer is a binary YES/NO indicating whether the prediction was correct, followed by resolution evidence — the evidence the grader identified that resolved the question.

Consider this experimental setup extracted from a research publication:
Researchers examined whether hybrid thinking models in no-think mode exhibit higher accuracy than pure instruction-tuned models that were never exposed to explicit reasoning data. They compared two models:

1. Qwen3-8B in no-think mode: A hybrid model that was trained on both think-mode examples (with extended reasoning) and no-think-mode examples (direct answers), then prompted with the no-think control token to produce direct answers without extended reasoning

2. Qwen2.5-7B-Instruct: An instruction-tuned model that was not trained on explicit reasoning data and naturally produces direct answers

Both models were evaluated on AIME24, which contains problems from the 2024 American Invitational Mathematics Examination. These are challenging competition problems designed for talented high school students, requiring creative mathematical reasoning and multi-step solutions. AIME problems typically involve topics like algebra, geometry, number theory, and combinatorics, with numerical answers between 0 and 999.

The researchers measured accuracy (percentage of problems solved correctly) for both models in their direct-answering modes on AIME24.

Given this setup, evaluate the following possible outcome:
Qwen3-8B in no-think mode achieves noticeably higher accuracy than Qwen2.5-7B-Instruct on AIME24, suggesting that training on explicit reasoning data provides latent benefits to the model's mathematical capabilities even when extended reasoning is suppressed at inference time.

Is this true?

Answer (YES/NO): YES